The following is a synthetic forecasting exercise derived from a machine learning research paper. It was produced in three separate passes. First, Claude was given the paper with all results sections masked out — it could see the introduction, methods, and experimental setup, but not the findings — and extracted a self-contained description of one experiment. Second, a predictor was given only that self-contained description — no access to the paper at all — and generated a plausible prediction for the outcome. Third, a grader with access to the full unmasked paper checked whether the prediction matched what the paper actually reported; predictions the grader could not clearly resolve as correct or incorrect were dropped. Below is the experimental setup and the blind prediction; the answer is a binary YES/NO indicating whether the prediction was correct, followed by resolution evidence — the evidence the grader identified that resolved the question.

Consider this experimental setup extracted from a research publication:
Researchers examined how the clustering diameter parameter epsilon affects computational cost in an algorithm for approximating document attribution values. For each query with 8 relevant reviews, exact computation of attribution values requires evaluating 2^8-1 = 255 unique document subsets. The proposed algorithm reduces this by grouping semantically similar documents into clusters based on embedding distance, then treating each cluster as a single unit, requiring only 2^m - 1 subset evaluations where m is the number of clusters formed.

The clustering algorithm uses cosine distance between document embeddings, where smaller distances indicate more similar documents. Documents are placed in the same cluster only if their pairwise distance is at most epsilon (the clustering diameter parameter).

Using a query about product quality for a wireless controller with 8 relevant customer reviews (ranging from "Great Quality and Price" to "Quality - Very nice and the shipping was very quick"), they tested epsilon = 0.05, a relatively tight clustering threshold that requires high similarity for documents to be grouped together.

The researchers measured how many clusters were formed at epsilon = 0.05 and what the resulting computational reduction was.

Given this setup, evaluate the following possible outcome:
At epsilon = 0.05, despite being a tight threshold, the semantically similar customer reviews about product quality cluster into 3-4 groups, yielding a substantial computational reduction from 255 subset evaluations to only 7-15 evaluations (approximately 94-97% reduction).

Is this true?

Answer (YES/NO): NO